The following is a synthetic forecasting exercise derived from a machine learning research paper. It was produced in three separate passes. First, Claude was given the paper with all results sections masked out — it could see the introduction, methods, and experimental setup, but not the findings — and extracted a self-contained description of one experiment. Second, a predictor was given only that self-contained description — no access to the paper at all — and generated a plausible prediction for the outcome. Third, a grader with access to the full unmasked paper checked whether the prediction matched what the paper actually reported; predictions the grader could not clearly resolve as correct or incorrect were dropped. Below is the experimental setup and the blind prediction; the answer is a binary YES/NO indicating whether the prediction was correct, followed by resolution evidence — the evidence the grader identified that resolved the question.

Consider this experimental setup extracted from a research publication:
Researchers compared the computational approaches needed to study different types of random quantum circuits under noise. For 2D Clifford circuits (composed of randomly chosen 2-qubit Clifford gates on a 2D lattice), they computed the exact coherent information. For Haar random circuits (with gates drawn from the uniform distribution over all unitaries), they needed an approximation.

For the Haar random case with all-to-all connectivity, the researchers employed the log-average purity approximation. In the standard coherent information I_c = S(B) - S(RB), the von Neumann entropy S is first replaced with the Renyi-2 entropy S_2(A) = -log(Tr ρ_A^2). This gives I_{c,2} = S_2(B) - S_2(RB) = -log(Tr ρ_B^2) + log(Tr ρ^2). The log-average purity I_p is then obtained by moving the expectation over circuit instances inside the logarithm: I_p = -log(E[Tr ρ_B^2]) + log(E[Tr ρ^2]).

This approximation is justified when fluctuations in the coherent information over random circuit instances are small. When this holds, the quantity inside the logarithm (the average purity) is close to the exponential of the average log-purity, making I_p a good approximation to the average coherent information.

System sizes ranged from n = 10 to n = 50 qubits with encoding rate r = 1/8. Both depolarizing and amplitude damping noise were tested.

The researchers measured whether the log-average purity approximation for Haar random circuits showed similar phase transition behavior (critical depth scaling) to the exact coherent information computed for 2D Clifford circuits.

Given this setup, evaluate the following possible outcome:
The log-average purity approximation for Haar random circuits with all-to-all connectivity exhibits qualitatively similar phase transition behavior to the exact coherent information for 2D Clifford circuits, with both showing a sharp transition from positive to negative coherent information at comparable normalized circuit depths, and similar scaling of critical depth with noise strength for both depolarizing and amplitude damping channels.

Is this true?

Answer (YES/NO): NO